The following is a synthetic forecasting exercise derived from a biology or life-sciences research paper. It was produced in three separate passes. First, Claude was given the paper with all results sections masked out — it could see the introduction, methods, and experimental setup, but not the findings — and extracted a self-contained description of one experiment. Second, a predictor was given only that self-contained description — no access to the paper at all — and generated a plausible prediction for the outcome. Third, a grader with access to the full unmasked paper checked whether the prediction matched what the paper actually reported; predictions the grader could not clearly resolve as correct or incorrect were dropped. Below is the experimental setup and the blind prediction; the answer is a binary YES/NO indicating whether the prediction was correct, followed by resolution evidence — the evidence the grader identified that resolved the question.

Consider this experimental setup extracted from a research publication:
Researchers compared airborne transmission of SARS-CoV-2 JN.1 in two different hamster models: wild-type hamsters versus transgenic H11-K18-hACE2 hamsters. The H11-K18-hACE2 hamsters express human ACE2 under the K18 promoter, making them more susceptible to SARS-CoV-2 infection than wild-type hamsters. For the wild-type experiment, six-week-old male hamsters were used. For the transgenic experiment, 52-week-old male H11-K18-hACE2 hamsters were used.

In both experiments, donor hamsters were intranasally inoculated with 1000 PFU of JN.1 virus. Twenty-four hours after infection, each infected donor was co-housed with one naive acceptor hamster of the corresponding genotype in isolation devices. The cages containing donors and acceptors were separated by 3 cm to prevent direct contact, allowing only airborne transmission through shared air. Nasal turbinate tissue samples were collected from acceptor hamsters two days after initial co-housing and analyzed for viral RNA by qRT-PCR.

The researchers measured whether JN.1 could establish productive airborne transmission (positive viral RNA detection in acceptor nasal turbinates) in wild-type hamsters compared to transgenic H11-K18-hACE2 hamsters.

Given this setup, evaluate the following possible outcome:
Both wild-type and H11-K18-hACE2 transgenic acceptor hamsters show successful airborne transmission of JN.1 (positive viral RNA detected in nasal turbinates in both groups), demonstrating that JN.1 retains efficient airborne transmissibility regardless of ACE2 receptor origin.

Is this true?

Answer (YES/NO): NO